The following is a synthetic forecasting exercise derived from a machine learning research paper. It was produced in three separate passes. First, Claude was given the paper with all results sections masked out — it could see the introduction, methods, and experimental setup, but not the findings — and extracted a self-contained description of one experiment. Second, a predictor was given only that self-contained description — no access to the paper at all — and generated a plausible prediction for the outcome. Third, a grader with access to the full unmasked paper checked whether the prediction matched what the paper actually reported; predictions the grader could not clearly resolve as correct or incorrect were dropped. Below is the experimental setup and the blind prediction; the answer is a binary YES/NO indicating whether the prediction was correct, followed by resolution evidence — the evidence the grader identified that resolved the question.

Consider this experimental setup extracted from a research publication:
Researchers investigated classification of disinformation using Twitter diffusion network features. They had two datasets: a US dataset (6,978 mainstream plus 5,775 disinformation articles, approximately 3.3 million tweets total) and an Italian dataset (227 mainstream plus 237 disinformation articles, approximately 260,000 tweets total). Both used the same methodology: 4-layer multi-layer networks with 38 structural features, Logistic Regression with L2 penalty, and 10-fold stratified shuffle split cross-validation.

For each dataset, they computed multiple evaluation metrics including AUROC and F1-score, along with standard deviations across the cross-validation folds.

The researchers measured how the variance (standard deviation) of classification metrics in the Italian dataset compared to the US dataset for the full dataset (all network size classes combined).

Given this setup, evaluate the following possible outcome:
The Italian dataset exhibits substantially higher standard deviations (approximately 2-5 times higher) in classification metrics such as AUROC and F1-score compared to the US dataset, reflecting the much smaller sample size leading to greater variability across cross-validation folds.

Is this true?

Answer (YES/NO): YES